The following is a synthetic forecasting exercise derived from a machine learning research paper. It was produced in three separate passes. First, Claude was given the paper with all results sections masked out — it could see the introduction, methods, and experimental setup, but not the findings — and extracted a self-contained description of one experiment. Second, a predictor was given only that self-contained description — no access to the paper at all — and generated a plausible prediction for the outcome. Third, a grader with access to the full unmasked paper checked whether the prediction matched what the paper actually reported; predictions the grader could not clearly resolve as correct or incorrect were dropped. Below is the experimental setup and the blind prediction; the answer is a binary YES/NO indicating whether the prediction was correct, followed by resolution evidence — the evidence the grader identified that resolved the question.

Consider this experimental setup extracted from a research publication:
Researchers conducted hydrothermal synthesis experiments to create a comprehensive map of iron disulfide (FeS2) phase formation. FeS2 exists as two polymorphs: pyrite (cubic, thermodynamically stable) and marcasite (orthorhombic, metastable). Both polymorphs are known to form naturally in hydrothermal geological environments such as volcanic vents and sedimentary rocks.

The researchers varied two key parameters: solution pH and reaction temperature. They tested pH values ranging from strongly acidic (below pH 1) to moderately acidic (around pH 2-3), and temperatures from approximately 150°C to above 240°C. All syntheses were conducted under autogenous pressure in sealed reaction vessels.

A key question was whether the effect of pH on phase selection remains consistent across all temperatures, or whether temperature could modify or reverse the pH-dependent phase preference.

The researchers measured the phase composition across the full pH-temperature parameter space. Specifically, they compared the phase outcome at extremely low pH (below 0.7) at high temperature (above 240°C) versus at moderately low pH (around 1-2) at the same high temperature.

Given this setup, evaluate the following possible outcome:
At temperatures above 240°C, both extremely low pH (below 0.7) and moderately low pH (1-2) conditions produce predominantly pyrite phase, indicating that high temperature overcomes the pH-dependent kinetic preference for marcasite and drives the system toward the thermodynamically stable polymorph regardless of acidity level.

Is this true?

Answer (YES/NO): NO